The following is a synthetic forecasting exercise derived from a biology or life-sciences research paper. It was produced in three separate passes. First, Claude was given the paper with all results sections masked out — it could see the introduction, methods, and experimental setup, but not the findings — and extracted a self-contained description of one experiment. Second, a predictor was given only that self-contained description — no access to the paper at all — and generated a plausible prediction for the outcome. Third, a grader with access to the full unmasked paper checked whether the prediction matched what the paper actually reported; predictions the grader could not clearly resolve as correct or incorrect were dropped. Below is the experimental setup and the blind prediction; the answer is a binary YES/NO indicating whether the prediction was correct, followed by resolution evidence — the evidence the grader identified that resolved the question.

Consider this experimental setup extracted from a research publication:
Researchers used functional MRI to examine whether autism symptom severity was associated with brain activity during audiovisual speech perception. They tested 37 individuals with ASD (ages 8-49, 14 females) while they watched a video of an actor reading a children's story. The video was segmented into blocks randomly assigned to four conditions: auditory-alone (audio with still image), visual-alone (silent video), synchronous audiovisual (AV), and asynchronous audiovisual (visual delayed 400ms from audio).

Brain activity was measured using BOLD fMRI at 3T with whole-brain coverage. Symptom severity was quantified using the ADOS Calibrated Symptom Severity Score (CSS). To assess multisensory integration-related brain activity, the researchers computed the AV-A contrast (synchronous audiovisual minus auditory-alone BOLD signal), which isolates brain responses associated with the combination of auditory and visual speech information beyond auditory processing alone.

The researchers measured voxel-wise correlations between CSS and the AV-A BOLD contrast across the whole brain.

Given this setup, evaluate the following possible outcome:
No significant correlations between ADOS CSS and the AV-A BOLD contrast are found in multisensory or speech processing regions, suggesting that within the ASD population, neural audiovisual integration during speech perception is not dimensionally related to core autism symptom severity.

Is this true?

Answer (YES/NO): NO